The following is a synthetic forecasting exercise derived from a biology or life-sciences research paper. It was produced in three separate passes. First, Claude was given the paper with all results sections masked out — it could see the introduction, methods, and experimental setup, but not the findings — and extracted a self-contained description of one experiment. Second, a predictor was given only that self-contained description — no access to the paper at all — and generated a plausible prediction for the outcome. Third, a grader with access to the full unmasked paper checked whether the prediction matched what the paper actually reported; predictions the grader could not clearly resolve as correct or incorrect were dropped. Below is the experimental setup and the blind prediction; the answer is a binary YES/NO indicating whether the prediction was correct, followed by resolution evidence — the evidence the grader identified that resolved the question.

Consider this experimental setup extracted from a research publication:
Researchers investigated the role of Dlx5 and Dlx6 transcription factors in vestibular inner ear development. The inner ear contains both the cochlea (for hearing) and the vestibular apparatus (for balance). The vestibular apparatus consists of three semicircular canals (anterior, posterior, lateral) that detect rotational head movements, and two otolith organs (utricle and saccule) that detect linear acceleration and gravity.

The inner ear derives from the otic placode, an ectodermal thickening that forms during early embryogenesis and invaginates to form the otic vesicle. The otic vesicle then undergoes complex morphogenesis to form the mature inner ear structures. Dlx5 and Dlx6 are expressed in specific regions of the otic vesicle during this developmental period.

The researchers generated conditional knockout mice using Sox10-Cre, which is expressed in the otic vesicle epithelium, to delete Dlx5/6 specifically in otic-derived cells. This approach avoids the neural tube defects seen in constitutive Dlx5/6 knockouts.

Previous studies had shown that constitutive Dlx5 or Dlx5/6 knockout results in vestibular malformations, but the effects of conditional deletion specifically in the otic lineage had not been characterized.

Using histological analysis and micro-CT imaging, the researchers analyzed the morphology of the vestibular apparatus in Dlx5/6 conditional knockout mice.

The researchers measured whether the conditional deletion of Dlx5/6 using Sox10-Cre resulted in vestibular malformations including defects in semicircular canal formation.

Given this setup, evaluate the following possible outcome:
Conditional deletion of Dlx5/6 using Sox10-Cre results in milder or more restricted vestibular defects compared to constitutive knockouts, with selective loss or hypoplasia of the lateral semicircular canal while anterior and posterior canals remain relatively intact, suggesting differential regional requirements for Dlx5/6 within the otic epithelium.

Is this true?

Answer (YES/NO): NO